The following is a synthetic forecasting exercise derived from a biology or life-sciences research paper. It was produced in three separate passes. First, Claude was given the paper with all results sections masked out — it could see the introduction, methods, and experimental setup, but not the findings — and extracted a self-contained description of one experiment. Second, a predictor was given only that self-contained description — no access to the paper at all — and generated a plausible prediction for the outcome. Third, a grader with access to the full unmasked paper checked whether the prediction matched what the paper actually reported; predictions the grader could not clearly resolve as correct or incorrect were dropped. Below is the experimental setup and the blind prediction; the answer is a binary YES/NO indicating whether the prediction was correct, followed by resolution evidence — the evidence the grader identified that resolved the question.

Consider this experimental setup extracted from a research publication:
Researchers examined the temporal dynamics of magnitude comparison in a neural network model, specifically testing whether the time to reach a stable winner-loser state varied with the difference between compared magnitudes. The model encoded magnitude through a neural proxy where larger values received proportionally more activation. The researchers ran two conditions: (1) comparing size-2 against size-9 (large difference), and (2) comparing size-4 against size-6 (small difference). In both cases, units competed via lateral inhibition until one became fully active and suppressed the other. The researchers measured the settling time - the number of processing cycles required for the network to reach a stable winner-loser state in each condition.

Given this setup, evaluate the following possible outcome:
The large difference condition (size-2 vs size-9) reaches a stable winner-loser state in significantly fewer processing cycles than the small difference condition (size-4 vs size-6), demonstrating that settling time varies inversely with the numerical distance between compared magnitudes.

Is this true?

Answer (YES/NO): YES